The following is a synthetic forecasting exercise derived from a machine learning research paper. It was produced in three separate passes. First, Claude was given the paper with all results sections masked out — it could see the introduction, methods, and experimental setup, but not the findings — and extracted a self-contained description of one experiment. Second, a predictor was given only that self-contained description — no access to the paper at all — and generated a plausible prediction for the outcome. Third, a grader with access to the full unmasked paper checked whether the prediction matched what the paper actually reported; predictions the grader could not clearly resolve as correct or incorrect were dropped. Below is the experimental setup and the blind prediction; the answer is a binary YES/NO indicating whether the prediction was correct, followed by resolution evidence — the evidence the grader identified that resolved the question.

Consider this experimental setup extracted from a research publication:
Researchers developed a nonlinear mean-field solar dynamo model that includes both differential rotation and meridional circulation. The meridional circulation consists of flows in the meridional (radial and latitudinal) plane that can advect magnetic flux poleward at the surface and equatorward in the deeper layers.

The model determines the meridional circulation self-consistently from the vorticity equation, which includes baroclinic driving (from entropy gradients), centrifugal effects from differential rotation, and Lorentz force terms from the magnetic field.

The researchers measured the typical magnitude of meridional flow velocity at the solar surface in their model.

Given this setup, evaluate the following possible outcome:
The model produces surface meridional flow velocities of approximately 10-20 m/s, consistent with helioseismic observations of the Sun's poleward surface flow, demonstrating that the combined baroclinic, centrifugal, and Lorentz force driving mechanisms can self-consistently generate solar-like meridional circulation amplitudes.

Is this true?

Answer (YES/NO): YES